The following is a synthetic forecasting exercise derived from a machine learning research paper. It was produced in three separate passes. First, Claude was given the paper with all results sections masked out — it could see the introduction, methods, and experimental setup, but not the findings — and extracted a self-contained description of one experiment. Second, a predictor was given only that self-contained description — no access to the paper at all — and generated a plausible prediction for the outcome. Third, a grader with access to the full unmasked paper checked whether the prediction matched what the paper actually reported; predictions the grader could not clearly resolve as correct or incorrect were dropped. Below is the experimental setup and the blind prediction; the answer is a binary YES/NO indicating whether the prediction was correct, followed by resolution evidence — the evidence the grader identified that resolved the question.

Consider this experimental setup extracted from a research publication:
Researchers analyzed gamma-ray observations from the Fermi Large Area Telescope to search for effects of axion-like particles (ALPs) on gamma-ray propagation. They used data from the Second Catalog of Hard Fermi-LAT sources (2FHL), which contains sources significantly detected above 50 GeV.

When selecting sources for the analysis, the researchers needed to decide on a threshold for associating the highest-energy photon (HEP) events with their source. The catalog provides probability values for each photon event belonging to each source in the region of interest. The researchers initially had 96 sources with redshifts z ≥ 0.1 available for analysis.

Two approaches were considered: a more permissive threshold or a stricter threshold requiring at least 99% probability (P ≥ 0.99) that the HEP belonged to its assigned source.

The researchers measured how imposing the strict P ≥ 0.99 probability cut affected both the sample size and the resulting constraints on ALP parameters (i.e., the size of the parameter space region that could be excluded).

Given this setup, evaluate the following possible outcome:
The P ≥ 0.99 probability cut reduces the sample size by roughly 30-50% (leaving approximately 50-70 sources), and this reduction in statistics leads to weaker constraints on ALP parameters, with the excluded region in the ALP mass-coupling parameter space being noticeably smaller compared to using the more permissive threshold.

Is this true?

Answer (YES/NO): NO